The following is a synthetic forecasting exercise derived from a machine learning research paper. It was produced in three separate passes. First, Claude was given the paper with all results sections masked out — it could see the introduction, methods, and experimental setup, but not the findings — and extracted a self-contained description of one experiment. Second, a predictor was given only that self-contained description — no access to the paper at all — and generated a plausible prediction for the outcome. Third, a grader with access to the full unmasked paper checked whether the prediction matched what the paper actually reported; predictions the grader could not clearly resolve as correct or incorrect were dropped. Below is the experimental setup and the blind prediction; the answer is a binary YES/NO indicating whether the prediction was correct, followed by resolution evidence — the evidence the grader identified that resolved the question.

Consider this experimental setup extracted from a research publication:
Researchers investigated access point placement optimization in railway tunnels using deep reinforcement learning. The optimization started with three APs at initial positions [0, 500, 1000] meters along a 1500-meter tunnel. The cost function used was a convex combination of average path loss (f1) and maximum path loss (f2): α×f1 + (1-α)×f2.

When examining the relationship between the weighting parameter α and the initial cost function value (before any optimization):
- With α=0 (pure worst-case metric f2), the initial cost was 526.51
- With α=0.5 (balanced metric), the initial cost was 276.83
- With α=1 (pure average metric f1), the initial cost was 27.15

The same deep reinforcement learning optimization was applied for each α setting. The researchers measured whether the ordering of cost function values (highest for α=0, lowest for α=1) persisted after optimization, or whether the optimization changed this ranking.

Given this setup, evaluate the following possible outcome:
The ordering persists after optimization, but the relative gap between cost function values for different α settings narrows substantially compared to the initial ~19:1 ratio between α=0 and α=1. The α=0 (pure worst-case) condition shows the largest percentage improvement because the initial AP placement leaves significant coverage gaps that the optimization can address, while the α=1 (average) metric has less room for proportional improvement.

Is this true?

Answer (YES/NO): YES